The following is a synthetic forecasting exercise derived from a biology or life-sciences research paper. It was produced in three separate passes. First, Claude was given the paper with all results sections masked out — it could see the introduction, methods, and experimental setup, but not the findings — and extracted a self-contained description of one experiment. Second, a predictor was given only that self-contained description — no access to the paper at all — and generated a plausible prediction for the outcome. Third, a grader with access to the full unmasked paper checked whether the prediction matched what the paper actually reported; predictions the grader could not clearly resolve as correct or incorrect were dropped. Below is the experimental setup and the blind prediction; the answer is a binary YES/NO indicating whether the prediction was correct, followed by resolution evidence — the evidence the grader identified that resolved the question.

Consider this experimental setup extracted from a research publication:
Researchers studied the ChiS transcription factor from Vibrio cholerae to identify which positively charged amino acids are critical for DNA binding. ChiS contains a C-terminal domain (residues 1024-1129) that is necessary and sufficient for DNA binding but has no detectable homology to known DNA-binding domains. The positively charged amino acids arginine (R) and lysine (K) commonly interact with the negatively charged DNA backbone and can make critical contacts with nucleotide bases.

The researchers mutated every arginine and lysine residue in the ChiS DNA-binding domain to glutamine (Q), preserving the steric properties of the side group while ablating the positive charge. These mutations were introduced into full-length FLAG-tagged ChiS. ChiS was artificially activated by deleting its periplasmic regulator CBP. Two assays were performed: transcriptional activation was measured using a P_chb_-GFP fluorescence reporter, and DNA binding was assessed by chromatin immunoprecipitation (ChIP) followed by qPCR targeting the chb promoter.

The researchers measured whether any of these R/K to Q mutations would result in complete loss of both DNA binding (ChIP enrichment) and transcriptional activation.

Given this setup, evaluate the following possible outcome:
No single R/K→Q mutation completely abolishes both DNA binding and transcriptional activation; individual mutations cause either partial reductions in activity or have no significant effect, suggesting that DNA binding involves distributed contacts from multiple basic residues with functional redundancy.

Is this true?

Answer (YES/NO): NO